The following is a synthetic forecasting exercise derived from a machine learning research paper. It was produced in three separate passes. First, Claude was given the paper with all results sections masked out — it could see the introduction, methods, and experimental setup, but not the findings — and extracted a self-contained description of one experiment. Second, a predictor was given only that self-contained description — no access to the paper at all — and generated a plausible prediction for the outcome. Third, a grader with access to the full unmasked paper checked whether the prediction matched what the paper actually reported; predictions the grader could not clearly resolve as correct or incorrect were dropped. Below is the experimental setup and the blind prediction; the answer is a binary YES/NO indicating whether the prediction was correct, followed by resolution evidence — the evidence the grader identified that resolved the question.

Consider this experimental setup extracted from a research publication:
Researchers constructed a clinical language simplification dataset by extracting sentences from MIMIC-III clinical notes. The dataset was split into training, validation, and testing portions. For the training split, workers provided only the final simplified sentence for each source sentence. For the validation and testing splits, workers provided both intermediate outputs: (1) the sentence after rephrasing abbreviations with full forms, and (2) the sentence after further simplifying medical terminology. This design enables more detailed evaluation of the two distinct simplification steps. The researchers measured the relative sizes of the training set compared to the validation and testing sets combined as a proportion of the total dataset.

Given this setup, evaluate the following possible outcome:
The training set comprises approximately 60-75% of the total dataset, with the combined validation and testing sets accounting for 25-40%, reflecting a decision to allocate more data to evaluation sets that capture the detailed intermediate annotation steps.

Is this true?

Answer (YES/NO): NO